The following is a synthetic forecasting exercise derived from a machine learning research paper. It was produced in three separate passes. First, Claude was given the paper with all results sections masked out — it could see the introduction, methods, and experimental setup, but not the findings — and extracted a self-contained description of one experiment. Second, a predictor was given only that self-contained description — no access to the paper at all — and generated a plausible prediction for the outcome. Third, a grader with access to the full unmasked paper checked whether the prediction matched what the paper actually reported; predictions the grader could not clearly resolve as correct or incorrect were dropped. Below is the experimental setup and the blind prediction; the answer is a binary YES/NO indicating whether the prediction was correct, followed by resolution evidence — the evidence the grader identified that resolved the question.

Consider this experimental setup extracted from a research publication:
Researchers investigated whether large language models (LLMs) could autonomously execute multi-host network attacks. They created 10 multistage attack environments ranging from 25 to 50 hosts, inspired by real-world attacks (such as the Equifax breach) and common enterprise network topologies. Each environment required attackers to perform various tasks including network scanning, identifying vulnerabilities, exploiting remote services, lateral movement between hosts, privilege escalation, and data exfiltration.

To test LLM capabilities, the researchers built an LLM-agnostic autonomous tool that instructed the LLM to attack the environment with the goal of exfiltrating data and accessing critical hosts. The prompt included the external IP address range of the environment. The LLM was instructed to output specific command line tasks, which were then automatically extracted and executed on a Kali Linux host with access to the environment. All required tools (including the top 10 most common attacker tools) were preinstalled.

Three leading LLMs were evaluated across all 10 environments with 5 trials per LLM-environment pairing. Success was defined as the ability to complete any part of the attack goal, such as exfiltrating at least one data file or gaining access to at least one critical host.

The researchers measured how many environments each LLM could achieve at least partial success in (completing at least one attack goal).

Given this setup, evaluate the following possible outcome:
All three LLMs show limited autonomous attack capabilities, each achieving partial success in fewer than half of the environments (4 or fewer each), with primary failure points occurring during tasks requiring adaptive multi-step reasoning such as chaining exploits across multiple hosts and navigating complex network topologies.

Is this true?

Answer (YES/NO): YES